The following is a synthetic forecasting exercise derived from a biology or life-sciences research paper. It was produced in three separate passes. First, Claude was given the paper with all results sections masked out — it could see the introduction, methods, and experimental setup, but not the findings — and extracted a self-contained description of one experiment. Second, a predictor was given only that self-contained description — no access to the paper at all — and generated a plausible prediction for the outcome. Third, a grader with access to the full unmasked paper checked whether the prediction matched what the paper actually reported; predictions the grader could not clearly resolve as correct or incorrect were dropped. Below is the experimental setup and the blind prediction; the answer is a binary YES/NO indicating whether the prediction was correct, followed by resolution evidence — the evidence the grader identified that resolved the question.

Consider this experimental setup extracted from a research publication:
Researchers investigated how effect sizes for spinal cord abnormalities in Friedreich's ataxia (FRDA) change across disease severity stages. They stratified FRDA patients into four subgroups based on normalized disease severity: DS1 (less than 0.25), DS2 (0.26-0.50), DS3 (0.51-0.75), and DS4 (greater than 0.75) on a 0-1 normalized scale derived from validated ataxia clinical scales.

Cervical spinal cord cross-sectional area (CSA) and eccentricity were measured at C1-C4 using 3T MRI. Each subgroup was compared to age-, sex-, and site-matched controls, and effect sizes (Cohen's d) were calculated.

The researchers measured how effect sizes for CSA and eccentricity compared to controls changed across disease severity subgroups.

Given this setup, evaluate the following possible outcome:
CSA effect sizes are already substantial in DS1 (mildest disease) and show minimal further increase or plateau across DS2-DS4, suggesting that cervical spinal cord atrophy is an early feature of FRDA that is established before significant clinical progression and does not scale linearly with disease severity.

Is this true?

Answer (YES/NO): NO